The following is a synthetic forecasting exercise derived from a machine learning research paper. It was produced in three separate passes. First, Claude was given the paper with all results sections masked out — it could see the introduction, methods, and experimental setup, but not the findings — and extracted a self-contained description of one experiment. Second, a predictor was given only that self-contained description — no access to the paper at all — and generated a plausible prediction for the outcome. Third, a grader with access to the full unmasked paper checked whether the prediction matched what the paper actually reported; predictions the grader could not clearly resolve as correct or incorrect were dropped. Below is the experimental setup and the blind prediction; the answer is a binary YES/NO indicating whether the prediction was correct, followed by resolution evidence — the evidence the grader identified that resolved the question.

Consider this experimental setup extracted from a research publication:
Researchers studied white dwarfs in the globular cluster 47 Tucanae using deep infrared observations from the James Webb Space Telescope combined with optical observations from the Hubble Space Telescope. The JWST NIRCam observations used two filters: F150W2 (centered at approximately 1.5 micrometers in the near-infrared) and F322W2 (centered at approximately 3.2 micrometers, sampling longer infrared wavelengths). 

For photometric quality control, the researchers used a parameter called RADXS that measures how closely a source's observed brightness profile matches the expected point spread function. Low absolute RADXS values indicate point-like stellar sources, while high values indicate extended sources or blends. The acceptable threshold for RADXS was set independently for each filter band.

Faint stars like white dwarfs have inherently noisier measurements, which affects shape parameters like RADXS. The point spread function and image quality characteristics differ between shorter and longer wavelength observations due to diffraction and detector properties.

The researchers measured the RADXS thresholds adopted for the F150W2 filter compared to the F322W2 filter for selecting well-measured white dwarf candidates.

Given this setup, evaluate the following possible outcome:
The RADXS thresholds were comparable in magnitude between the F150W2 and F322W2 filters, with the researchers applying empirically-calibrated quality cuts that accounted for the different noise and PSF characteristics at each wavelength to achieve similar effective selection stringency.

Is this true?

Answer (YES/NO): NO